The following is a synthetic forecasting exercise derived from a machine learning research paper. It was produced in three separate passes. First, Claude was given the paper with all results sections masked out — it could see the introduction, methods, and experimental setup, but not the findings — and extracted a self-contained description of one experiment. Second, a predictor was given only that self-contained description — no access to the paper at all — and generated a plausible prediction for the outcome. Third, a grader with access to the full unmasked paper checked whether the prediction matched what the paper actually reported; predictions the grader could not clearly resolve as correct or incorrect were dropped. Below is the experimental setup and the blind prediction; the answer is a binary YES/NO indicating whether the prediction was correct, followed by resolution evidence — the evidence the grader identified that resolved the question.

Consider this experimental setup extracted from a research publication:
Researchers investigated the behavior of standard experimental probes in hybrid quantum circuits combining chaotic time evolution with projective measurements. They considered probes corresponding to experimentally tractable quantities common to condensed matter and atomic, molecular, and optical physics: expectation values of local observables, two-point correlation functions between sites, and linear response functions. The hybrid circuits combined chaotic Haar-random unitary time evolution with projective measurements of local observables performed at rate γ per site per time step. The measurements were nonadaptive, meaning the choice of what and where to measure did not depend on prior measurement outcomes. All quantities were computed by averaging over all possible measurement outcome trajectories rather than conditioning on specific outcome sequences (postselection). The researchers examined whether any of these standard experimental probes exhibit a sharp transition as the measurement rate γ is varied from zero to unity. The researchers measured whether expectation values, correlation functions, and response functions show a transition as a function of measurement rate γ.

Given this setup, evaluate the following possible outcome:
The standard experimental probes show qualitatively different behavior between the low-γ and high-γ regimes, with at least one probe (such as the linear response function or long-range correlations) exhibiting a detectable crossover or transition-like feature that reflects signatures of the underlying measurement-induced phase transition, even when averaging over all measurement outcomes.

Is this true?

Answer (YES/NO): NO